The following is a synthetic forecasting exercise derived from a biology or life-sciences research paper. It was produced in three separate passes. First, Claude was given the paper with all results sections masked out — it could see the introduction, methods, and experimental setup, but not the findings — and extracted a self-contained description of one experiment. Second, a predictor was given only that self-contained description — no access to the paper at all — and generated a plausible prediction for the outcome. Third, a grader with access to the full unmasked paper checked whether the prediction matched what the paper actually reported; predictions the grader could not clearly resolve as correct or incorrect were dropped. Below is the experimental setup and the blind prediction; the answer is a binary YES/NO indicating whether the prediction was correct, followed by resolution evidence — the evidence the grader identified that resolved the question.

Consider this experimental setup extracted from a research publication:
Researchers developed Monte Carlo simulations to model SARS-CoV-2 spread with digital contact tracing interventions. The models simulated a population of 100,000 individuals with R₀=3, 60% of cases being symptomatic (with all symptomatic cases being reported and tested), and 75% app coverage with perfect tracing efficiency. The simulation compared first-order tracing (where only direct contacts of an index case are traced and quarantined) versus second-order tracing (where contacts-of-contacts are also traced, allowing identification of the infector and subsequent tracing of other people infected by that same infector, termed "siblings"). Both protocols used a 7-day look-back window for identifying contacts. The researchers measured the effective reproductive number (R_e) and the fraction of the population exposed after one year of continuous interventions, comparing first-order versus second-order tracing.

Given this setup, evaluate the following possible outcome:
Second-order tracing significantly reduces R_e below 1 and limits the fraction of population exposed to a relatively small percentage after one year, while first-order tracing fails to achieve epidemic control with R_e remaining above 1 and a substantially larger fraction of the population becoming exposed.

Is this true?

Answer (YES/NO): NO